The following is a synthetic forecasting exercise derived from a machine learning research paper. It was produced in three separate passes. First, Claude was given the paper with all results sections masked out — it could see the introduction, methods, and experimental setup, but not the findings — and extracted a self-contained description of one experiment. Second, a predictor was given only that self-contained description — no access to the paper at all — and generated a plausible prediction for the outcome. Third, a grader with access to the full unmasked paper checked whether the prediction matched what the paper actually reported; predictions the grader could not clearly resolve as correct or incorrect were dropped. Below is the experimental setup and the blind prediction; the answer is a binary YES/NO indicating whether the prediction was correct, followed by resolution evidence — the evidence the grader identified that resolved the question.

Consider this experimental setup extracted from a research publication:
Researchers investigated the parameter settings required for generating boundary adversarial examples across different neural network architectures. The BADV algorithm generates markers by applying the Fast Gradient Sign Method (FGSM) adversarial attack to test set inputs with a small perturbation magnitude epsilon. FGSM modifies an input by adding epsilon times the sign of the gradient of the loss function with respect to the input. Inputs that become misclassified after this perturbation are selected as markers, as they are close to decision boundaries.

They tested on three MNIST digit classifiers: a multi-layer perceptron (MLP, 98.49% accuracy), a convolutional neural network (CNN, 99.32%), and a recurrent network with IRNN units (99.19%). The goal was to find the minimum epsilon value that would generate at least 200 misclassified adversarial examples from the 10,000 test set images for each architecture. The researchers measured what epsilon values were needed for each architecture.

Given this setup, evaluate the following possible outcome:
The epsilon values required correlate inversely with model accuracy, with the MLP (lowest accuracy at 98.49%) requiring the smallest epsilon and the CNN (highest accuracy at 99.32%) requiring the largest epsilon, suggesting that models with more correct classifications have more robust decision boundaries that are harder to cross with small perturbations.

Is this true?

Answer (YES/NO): NO